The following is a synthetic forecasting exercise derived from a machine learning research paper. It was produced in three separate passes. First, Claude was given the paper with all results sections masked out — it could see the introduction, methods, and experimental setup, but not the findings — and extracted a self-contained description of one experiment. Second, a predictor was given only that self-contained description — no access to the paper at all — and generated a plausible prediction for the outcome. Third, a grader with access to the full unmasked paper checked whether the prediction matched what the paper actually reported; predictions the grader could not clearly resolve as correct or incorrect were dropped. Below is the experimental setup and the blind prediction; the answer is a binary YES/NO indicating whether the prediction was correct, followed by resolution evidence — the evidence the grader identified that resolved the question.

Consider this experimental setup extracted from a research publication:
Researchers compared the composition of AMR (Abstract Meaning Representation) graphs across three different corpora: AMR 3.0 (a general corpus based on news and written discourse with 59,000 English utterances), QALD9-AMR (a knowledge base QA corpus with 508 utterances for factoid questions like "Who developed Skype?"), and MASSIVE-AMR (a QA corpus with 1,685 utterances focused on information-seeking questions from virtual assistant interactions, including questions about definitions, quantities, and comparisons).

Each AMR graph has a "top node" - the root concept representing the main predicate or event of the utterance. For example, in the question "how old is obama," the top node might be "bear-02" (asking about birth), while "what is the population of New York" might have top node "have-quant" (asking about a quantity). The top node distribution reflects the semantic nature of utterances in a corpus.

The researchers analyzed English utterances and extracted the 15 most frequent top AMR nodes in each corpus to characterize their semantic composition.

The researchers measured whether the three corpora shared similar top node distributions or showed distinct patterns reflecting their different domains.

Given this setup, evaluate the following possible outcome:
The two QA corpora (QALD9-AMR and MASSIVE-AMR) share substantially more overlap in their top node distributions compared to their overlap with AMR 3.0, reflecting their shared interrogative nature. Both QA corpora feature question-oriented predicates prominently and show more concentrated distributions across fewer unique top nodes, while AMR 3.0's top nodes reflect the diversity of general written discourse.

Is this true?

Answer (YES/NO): YES